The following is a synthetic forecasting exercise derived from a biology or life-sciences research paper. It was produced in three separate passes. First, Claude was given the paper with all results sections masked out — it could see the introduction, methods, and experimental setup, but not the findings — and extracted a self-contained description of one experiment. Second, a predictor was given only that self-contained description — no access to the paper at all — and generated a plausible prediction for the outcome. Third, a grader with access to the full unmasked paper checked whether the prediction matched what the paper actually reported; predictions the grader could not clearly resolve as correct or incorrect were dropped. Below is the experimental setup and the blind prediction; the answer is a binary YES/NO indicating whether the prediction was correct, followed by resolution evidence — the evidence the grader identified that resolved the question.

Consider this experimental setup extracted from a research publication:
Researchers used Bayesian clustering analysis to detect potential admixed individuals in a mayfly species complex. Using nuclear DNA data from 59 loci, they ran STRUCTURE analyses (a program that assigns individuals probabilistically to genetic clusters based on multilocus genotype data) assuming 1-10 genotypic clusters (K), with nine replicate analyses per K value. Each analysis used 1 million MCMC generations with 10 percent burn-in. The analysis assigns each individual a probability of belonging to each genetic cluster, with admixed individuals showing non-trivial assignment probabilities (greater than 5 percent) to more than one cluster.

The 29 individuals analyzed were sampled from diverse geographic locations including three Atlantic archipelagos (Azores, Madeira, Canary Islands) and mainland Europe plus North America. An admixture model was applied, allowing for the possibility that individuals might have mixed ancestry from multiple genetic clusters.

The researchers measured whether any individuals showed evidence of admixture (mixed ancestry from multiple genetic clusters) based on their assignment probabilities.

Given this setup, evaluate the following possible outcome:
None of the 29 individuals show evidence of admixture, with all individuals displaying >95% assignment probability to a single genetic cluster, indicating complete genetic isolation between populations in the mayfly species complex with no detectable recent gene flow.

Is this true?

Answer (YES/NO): NO